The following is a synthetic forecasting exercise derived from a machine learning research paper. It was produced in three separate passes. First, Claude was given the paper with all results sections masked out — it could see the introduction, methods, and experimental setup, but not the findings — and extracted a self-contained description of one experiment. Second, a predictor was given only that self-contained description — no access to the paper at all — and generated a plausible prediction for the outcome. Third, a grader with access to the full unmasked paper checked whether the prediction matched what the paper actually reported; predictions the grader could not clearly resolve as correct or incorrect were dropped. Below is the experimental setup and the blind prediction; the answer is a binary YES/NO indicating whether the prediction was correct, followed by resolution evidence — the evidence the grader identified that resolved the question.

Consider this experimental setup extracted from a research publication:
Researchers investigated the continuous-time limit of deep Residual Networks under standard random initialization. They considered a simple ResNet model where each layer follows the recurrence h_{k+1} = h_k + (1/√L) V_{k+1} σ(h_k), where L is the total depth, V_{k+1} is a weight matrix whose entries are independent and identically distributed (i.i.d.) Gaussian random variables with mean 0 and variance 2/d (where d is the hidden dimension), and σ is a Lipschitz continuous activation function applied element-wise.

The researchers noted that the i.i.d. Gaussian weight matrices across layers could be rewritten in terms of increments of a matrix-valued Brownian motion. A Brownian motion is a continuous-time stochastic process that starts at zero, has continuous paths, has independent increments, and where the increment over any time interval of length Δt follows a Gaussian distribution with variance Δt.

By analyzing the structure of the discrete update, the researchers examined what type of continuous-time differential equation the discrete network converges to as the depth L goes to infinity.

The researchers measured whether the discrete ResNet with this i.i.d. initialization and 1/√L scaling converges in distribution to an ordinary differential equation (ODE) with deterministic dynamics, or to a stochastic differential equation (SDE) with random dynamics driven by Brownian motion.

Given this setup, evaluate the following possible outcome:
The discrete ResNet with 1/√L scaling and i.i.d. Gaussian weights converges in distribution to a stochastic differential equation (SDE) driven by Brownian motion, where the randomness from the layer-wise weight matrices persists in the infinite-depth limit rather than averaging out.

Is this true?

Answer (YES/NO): YES